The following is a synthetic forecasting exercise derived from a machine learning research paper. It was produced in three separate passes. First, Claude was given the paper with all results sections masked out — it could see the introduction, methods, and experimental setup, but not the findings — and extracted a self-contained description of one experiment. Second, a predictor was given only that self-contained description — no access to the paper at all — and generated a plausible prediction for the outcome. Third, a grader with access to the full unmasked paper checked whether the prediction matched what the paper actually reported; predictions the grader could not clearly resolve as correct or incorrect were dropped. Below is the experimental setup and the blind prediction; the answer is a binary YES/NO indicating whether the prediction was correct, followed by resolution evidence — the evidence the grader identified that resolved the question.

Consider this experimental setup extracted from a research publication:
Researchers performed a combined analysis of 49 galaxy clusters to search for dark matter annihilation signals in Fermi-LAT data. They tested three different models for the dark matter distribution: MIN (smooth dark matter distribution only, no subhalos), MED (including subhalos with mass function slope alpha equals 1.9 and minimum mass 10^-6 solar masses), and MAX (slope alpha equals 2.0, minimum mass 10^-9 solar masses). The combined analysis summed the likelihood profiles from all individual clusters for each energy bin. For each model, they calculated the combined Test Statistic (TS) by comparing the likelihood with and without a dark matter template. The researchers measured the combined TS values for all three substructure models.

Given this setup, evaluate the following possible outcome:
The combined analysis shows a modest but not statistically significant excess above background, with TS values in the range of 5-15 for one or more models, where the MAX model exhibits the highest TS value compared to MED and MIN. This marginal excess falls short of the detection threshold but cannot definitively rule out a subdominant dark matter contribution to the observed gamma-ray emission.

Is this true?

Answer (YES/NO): NO